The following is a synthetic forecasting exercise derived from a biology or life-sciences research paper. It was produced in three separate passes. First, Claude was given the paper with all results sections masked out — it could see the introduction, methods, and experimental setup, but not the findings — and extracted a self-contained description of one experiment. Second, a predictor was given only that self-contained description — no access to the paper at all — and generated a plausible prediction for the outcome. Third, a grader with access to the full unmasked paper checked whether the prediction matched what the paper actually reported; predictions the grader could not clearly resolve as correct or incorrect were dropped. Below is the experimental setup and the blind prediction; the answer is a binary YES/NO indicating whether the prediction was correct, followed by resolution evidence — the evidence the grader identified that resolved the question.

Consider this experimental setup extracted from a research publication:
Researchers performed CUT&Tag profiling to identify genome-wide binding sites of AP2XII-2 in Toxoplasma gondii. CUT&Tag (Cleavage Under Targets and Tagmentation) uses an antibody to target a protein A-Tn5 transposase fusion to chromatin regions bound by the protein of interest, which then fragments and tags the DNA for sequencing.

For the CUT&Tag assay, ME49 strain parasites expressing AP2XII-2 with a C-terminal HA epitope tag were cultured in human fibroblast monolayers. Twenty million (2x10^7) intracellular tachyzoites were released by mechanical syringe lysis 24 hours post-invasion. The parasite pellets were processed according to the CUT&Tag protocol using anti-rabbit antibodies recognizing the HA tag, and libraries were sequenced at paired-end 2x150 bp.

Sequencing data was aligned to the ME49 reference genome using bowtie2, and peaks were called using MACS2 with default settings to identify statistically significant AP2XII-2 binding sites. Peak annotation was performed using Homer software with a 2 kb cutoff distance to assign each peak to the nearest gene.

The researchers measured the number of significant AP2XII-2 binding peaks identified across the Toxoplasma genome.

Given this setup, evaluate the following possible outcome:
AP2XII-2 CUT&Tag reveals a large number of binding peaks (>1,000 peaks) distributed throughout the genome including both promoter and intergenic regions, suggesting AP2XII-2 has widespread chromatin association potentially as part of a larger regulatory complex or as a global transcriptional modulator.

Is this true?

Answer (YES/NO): NO